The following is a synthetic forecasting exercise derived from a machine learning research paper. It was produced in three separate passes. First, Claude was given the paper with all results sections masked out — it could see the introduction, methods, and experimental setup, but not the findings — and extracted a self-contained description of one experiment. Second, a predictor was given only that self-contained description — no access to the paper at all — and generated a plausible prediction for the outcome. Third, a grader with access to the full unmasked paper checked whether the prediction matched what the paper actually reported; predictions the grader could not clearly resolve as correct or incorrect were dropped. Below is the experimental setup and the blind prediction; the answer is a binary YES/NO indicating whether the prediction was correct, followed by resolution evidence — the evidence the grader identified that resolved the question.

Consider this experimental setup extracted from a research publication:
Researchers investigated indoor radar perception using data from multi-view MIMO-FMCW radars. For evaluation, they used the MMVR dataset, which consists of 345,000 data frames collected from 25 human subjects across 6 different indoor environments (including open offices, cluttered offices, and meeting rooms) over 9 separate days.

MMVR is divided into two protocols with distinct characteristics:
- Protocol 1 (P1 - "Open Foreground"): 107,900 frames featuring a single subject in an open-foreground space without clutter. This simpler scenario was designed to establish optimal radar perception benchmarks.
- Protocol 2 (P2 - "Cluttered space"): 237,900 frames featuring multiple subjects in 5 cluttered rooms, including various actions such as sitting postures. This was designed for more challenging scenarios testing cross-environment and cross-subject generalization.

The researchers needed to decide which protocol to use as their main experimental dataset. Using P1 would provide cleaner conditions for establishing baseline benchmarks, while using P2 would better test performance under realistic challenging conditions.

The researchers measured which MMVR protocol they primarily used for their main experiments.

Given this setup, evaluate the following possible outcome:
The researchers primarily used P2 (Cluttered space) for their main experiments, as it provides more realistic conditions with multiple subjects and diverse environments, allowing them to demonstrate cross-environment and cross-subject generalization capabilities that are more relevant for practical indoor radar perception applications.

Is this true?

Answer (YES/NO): YES